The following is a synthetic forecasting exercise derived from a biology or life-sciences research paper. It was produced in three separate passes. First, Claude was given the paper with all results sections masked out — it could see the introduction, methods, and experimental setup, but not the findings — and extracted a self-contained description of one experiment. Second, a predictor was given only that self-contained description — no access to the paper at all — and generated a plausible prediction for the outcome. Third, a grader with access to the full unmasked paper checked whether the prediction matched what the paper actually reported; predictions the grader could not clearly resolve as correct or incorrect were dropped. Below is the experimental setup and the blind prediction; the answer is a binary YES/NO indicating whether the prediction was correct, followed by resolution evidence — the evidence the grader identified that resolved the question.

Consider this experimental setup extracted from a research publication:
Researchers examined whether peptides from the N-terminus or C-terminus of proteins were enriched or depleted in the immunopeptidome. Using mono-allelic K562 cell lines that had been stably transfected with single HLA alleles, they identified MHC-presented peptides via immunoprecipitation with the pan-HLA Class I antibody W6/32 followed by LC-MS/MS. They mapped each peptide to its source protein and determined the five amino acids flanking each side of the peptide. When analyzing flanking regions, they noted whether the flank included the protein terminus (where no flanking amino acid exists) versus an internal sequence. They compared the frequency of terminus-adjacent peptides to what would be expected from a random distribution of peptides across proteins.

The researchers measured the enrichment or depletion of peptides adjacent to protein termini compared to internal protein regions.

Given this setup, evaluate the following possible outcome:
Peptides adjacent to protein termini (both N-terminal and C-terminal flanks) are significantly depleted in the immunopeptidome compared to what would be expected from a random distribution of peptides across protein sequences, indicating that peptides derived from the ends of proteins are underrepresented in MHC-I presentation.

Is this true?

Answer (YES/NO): NO